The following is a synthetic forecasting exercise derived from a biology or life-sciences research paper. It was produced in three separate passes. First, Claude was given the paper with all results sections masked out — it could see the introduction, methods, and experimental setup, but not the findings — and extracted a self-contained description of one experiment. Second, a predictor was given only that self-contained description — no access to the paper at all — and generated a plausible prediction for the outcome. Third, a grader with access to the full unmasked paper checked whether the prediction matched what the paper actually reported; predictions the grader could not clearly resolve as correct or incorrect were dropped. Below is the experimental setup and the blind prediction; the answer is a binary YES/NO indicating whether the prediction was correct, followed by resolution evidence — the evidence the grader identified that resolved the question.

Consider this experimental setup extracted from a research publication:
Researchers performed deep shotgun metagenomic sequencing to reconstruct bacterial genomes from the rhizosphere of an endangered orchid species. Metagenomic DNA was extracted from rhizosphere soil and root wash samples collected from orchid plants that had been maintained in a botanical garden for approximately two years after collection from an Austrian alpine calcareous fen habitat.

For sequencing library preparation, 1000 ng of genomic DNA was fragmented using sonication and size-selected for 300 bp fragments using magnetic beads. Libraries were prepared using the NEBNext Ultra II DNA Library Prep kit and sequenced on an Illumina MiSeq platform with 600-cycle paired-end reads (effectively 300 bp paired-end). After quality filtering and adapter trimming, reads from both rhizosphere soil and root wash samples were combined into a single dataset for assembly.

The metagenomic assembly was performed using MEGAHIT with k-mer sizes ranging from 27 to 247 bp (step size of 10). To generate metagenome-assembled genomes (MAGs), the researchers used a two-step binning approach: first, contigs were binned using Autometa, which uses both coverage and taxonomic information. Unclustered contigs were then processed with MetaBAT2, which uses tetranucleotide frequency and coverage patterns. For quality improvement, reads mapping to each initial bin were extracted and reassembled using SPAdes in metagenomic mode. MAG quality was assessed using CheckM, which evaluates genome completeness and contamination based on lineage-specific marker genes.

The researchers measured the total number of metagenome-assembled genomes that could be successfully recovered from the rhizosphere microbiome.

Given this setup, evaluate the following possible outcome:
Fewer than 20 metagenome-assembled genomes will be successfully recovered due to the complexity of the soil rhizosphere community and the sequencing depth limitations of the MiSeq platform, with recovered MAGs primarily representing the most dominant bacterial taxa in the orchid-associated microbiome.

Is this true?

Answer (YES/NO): NO